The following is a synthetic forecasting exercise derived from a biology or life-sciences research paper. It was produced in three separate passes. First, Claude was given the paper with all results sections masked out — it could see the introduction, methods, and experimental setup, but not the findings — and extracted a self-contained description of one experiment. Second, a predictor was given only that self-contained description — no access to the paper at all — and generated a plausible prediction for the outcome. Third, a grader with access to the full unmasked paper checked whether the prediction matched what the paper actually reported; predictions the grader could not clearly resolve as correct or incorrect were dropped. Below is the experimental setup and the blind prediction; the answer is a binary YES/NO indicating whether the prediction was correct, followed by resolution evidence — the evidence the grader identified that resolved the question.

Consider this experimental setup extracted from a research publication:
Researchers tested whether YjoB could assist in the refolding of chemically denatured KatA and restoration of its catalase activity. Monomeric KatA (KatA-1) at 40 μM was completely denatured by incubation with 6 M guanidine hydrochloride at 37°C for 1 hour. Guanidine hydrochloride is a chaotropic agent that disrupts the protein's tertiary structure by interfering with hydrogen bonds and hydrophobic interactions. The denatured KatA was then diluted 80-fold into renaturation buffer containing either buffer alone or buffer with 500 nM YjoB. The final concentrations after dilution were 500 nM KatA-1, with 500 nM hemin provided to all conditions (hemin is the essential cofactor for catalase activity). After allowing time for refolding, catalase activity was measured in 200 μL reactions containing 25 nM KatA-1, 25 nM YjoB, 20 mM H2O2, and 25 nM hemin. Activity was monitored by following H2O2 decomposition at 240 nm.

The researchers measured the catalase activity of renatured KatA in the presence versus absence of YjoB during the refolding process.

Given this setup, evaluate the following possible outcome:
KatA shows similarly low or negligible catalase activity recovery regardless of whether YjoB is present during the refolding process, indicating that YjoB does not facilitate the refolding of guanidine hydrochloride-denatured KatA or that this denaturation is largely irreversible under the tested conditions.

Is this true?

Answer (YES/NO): NO